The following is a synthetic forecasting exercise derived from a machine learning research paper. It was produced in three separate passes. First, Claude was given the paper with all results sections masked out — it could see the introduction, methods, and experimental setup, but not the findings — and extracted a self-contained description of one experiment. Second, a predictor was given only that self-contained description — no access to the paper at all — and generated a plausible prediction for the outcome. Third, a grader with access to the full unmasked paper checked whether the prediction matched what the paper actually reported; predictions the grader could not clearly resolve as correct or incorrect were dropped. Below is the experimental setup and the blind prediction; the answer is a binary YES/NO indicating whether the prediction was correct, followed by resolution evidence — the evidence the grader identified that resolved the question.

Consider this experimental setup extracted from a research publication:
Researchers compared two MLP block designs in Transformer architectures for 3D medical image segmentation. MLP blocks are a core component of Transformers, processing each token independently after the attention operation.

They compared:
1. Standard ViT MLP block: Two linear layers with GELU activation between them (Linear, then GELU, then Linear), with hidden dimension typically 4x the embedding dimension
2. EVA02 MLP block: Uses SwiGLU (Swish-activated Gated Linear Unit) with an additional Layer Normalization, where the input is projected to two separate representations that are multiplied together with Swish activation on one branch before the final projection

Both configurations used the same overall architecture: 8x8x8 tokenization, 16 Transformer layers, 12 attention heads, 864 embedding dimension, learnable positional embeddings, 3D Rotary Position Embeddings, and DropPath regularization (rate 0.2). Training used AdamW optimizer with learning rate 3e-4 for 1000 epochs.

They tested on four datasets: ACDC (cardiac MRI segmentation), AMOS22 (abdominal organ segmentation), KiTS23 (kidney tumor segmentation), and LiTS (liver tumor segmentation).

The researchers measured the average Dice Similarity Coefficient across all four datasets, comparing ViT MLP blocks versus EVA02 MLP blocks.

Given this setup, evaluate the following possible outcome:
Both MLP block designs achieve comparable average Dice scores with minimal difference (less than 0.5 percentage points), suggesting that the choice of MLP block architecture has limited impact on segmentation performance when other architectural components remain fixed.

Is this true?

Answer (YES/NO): NO